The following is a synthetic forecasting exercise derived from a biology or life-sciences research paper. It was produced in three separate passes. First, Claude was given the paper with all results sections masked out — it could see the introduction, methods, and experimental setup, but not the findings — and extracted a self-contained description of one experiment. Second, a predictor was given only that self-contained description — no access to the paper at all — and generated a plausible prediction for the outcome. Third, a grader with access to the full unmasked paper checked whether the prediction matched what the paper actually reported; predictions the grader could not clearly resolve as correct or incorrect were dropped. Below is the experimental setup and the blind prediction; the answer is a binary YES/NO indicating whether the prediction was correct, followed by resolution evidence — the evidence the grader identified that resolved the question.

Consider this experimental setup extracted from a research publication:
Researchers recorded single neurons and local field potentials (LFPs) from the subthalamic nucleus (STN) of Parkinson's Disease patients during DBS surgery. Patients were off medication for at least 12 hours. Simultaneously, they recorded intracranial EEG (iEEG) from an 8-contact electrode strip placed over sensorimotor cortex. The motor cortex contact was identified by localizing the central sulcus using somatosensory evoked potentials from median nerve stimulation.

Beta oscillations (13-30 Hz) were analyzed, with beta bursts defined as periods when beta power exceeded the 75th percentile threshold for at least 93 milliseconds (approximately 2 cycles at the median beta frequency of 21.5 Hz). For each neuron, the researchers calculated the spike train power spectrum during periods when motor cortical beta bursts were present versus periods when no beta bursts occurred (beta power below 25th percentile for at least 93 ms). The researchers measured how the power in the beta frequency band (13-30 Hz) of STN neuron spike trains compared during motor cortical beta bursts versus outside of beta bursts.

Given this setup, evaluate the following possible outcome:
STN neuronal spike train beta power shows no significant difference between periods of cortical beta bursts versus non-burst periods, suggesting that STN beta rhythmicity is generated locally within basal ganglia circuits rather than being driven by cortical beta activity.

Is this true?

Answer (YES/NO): NO